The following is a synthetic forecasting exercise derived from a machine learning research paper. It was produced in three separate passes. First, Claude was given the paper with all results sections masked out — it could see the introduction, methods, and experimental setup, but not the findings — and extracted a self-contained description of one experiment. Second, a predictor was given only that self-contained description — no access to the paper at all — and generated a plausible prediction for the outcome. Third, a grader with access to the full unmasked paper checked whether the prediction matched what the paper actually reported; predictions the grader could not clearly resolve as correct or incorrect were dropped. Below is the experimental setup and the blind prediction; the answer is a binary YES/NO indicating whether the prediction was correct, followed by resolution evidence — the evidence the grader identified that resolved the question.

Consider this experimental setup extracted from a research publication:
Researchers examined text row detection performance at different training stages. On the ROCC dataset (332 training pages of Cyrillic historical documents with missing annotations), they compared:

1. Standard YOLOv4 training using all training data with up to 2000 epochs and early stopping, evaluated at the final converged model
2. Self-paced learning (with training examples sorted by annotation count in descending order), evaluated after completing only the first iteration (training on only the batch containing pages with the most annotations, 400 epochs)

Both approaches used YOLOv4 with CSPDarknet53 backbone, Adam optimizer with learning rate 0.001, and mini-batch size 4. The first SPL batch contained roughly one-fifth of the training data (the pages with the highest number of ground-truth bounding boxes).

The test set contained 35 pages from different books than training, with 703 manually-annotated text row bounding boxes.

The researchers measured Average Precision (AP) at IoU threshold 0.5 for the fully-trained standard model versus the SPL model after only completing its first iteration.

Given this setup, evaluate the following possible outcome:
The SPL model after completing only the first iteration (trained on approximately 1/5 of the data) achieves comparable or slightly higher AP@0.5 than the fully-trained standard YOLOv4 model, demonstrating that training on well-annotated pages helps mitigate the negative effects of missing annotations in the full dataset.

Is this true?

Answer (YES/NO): NO